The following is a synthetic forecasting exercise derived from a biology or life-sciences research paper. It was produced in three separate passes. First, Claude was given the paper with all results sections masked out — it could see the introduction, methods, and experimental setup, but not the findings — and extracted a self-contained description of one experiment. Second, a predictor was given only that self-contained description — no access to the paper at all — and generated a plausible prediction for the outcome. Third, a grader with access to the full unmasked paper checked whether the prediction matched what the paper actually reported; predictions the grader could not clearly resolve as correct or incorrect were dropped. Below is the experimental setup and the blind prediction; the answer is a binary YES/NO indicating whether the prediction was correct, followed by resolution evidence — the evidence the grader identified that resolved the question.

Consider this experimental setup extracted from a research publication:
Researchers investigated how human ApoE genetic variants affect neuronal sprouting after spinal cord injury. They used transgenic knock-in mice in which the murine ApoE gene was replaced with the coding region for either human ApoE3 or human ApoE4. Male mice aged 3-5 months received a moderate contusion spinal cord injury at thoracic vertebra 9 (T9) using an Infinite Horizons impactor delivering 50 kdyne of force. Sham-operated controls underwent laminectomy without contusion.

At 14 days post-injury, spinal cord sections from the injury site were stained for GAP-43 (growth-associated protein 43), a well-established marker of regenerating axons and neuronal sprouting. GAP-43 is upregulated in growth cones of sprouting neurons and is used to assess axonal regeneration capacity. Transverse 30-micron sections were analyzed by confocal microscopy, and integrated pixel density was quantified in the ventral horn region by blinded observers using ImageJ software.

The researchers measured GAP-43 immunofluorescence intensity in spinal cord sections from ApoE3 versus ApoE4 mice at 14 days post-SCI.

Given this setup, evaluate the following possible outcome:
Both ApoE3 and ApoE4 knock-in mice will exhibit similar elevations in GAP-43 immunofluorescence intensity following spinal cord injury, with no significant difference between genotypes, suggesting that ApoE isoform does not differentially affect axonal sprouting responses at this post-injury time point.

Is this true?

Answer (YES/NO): NO